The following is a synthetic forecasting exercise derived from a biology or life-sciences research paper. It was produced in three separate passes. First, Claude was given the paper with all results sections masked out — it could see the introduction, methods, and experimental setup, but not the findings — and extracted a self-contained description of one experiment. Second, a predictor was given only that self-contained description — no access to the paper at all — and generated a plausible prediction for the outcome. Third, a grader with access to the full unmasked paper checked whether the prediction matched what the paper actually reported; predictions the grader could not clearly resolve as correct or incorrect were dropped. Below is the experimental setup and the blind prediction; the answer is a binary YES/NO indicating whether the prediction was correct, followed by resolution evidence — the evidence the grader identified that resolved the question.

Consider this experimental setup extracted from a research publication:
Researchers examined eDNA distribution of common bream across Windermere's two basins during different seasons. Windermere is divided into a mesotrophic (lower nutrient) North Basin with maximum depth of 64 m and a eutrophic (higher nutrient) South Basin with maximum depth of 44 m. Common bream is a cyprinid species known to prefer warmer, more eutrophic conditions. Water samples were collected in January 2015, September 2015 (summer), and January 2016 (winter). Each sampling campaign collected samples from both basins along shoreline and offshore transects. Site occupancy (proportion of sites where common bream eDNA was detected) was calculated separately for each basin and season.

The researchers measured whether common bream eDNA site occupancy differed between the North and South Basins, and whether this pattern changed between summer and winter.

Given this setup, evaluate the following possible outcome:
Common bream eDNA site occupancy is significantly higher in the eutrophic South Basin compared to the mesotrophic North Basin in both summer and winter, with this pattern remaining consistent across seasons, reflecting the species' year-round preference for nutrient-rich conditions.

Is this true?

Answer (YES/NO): NO